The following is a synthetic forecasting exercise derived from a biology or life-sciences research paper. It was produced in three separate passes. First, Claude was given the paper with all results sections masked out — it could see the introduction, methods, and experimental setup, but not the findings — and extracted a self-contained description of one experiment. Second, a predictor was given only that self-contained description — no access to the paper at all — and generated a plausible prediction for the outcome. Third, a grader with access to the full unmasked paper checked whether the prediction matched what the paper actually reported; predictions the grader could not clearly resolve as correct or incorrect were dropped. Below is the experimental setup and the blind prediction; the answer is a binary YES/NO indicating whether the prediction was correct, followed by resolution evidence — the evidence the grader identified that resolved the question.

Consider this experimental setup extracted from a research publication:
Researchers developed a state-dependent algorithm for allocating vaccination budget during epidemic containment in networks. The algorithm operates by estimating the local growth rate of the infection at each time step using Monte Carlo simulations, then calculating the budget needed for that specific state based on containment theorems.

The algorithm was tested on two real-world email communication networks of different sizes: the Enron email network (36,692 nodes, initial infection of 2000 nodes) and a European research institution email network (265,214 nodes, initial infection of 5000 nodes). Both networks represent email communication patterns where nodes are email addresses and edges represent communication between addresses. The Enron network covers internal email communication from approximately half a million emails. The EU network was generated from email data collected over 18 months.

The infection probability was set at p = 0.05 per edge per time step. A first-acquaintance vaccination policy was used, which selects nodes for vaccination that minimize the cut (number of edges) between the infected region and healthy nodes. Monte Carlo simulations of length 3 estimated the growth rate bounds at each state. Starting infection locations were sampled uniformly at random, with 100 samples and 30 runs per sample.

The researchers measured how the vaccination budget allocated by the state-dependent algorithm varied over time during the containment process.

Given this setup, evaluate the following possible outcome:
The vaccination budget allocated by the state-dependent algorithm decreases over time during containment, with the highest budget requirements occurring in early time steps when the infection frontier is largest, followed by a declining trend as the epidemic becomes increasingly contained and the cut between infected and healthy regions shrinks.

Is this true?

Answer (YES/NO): YES